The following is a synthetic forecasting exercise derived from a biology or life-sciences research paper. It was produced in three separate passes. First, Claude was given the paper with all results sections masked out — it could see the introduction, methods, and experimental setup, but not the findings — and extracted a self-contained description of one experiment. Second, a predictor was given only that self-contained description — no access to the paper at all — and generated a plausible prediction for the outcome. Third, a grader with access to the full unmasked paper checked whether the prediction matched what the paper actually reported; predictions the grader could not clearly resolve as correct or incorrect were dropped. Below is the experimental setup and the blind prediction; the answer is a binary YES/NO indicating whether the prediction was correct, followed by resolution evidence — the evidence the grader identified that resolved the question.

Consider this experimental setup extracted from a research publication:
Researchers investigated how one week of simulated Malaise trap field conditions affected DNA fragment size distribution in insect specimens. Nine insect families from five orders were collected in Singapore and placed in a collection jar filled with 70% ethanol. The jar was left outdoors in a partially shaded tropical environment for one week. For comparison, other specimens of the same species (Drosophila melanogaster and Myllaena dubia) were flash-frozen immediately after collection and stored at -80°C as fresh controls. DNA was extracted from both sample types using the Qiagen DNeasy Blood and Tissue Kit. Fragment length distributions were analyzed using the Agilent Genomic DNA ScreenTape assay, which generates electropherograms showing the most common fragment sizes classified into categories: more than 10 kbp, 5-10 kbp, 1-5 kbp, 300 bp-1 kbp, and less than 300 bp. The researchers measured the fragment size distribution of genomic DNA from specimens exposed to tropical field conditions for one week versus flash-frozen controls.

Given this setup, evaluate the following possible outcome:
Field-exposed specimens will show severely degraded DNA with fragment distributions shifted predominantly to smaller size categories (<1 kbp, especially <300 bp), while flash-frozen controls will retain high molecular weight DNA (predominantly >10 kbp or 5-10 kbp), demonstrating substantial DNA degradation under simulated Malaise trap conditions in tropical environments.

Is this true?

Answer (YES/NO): NO